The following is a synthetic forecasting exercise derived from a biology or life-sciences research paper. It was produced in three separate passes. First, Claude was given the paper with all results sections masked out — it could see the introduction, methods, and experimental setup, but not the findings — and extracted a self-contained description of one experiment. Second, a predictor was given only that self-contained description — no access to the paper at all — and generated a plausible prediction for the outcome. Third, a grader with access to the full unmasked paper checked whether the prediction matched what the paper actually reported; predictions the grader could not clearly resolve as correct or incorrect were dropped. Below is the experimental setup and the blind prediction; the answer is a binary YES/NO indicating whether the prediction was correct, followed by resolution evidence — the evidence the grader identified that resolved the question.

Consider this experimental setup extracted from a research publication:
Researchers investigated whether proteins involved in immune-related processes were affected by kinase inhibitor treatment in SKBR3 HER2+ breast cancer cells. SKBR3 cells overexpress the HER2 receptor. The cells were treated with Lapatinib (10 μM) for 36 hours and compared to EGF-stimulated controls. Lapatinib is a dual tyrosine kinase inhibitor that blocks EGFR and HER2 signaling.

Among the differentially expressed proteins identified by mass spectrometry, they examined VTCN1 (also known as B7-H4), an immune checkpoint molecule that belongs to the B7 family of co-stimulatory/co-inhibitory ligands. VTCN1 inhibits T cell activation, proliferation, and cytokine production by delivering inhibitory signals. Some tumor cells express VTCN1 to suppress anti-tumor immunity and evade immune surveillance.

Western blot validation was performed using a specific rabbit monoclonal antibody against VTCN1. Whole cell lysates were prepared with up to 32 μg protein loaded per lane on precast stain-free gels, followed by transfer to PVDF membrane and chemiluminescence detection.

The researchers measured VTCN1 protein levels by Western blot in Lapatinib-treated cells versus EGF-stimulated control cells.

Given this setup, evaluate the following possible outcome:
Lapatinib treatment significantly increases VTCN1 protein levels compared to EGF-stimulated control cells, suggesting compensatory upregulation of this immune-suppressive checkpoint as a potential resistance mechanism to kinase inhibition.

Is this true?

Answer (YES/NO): YES